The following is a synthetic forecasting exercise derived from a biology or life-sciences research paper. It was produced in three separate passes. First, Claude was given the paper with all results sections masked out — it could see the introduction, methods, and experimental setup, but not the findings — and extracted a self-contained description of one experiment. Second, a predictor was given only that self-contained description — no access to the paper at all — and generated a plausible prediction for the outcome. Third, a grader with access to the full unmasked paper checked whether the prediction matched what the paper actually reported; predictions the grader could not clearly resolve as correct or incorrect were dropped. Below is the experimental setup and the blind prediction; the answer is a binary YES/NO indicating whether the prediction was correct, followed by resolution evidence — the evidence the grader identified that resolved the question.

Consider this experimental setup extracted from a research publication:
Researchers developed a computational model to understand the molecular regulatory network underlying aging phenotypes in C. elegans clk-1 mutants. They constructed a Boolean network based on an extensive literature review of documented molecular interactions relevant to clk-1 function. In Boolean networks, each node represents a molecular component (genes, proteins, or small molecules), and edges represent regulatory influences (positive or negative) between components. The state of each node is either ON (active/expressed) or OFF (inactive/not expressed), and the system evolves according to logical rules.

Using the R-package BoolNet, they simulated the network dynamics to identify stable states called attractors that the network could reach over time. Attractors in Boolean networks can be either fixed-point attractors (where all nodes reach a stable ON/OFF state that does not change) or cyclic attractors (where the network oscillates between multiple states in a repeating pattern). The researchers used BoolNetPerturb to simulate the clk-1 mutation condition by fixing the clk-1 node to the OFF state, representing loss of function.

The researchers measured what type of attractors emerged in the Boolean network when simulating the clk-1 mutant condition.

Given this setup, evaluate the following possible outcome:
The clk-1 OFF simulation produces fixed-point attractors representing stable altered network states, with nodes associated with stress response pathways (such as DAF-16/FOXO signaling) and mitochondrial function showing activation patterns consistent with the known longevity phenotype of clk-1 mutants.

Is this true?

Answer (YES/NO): NO